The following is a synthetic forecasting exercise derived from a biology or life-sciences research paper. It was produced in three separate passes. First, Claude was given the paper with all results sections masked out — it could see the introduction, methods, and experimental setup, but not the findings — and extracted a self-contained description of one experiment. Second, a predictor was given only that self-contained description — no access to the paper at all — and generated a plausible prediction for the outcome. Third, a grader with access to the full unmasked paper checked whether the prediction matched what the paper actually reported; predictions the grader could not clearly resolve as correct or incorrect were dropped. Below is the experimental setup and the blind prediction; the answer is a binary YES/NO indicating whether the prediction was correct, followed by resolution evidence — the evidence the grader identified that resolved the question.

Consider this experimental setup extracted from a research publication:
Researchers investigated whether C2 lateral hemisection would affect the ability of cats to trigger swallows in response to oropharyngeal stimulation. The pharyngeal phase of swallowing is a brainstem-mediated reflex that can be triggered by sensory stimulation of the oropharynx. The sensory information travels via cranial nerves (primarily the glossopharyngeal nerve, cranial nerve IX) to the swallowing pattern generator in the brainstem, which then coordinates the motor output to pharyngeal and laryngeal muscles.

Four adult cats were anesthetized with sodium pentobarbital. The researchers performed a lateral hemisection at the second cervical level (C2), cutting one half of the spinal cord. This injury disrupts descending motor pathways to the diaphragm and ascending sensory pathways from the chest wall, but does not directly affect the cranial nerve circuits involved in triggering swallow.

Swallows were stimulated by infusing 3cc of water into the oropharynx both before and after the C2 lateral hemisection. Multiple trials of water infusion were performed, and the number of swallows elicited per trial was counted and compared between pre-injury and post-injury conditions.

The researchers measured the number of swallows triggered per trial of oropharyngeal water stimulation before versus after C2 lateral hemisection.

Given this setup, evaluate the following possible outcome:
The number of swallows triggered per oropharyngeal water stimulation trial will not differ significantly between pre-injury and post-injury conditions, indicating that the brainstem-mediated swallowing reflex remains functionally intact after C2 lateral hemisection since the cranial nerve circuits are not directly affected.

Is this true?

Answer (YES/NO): YES